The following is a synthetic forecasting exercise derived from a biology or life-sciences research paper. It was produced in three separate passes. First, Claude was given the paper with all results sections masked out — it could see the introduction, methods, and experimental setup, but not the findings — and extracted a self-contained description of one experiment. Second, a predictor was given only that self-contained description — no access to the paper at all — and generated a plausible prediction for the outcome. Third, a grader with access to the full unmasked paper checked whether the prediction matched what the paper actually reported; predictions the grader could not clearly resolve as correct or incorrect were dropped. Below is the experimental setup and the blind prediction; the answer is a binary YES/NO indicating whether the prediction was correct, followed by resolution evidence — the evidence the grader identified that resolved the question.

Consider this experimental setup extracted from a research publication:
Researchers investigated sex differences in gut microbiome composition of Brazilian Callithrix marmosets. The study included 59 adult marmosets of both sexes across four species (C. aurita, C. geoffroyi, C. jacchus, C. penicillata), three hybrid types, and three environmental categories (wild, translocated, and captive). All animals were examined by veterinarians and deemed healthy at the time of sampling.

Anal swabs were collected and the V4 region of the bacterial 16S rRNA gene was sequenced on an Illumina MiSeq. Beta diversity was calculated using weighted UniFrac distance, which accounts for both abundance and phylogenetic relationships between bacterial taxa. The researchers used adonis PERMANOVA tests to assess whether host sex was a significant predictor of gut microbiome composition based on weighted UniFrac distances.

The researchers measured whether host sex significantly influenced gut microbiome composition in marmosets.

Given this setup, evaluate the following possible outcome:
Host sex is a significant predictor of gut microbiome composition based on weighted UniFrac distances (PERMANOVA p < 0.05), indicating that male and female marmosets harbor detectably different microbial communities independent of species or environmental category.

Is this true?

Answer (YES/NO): NO